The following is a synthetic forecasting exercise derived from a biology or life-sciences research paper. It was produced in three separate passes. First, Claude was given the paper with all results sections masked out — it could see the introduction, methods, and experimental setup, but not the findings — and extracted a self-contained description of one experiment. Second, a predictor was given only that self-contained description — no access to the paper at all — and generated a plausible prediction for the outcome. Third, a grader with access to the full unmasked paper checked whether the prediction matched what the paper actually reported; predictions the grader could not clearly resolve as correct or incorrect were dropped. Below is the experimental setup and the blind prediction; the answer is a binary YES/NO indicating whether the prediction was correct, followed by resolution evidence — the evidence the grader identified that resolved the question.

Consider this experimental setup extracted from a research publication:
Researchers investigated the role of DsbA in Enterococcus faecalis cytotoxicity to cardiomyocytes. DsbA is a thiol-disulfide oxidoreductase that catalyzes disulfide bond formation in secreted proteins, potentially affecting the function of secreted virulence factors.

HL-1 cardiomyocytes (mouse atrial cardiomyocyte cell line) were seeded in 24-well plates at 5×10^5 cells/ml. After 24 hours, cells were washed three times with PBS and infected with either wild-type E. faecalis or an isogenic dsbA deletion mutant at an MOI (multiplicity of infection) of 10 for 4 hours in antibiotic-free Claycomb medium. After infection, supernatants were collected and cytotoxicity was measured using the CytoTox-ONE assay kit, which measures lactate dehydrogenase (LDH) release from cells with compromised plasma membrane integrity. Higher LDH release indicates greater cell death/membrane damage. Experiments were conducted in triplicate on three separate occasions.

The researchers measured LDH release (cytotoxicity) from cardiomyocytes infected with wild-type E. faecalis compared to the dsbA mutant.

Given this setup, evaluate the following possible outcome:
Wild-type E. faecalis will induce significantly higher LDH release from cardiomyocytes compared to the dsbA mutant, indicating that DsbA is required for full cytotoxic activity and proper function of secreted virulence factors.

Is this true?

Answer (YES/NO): YES